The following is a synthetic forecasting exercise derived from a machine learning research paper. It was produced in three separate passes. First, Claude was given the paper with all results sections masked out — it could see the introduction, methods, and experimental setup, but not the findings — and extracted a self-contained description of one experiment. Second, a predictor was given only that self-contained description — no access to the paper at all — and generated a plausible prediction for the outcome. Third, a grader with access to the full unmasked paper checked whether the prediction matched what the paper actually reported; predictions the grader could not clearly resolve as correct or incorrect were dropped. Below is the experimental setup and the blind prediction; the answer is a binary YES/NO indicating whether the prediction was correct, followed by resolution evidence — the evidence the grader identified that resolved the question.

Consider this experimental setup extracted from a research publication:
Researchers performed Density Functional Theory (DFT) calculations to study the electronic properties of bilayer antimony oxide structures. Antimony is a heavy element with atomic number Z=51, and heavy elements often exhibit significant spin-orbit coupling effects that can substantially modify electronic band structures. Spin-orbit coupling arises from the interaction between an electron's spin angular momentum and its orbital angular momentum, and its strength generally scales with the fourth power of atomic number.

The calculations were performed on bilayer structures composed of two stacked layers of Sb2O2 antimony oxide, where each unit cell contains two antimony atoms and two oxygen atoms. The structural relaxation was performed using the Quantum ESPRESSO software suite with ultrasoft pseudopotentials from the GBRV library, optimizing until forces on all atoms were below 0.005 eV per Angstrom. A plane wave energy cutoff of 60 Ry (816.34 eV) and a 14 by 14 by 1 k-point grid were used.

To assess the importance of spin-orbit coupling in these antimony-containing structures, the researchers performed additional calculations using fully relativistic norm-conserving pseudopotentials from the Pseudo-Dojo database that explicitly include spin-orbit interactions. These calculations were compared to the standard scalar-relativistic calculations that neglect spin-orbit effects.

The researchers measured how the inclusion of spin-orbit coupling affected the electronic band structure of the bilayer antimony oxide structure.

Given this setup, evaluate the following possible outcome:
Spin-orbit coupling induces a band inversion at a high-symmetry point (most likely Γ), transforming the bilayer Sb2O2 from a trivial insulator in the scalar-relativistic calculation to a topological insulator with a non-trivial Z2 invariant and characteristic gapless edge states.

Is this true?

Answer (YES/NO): NO